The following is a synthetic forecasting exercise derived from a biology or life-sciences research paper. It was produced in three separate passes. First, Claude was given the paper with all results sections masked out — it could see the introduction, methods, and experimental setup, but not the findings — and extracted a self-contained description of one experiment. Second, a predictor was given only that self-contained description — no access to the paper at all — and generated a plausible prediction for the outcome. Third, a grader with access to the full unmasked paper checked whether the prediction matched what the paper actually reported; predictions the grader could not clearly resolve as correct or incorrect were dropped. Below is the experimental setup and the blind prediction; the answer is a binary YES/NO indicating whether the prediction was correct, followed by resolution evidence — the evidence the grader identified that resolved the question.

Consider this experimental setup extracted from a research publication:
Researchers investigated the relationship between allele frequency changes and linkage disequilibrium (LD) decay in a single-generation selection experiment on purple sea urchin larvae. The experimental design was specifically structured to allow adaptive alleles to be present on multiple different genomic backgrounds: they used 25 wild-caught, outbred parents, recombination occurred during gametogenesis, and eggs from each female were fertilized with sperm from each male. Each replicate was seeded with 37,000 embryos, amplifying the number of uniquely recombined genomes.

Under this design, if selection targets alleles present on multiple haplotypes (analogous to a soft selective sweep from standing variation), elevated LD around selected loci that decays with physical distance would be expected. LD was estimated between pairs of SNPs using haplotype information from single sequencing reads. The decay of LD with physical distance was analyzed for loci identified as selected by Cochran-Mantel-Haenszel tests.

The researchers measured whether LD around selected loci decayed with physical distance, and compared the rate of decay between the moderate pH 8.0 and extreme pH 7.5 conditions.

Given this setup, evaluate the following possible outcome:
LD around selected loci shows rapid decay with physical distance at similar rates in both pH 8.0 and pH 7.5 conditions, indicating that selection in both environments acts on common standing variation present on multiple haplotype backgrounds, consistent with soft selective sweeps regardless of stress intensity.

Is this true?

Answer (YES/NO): NO